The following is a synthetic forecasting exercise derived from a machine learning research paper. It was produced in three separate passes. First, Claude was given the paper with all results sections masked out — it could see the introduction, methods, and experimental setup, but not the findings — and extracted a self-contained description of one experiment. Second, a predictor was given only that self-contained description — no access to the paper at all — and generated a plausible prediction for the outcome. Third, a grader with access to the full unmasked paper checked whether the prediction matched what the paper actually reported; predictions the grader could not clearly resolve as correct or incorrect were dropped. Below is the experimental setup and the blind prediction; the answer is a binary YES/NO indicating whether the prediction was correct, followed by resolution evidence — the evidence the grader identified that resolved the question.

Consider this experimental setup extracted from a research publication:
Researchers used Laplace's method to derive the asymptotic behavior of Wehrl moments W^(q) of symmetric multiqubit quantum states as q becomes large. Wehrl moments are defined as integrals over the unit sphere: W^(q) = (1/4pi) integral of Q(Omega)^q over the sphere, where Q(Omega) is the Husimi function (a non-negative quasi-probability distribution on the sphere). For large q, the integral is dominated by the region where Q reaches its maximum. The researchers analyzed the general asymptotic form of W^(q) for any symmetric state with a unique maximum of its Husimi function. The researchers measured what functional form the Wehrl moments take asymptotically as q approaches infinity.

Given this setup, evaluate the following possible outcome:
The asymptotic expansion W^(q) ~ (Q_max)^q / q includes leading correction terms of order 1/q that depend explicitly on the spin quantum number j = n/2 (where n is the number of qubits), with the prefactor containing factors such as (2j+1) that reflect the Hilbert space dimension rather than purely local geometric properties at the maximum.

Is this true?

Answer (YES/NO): NO